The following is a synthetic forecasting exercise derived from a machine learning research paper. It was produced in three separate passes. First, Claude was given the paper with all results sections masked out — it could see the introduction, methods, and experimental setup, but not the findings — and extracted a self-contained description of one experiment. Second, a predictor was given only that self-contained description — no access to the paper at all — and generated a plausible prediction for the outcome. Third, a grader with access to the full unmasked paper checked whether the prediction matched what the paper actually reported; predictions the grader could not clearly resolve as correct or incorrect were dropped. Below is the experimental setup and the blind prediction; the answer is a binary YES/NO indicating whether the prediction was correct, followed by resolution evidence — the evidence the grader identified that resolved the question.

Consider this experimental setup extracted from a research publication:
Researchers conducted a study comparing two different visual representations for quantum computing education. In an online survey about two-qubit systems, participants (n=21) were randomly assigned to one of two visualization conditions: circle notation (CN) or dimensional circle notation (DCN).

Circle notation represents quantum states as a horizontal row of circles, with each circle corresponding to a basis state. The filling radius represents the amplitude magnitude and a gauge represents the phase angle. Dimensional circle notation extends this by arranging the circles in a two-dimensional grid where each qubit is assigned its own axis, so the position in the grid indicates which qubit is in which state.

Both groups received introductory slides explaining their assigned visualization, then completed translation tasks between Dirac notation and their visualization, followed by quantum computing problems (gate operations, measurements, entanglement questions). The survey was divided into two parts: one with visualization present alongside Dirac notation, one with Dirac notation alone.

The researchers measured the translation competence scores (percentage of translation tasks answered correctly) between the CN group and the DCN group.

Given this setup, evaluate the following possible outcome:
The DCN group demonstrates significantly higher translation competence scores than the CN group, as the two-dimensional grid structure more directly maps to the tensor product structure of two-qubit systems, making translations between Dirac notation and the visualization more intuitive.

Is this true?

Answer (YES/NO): NO